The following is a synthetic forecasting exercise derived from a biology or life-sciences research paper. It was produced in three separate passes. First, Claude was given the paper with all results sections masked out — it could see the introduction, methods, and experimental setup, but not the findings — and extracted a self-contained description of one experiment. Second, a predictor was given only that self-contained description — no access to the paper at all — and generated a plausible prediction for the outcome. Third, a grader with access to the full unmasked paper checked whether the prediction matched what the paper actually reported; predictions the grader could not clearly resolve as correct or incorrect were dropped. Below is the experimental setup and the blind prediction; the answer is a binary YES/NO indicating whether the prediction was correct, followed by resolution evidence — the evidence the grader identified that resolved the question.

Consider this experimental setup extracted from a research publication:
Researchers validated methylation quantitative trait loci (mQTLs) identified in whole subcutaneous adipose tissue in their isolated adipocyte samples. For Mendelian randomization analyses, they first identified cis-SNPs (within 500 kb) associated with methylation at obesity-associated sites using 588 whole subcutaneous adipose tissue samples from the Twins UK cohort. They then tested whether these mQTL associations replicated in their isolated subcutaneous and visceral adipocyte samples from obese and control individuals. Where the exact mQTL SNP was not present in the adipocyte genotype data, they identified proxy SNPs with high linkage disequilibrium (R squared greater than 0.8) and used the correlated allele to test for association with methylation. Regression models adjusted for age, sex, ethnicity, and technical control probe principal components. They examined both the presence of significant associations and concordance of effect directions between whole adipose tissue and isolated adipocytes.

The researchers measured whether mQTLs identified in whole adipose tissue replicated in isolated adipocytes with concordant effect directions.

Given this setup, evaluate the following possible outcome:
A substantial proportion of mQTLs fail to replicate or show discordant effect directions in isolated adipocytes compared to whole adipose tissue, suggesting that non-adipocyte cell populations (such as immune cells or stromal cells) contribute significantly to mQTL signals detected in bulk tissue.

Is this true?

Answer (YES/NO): NO